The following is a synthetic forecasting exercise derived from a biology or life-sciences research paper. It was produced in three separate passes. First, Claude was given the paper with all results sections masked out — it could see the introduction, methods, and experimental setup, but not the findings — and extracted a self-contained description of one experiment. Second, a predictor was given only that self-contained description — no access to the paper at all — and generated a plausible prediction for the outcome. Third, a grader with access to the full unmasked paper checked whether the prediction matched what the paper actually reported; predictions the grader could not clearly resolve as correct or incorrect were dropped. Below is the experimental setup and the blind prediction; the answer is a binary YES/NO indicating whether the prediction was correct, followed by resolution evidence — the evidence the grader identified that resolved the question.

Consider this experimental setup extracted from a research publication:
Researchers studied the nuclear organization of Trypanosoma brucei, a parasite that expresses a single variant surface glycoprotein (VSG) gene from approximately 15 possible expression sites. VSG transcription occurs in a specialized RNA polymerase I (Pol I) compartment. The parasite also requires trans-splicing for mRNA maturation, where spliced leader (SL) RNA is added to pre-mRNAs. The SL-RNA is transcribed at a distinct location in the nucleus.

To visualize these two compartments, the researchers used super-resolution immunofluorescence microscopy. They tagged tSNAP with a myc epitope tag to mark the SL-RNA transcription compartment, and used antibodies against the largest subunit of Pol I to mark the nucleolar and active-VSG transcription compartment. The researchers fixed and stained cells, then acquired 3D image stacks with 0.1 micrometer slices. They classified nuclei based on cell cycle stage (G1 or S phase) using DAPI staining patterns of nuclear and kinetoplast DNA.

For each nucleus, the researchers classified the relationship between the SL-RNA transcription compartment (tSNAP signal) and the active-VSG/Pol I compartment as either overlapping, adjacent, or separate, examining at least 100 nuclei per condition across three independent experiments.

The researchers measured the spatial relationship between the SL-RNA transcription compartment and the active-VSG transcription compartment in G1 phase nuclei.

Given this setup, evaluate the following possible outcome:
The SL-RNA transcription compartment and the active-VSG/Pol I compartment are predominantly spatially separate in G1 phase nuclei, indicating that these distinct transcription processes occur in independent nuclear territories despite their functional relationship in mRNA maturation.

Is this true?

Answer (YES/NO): NO